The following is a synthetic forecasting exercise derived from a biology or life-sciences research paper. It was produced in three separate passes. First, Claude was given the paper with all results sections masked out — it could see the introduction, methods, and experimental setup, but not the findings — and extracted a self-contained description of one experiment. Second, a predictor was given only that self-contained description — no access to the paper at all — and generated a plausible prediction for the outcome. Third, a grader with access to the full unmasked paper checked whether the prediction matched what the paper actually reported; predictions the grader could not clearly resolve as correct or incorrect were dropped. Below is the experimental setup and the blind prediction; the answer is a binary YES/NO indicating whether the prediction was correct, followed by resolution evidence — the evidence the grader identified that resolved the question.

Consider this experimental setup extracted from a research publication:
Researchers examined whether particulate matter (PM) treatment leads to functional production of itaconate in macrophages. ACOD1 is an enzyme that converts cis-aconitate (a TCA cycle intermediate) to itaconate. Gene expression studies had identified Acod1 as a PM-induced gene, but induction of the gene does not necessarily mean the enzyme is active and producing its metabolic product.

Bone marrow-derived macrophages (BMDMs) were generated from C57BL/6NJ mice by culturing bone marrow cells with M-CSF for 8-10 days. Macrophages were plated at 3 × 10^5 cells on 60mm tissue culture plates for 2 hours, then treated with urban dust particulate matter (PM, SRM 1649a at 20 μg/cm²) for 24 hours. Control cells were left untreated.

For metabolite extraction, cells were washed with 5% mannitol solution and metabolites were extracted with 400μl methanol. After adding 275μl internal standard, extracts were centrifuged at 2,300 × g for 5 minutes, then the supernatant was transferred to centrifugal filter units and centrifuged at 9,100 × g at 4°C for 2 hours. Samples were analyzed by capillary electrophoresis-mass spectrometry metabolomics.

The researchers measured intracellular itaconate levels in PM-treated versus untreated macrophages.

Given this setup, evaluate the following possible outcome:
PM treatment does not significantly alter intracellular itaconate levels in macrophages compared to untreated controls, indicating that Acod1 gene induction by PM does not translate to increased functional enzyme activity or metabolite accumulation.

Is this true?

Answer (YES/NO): NO